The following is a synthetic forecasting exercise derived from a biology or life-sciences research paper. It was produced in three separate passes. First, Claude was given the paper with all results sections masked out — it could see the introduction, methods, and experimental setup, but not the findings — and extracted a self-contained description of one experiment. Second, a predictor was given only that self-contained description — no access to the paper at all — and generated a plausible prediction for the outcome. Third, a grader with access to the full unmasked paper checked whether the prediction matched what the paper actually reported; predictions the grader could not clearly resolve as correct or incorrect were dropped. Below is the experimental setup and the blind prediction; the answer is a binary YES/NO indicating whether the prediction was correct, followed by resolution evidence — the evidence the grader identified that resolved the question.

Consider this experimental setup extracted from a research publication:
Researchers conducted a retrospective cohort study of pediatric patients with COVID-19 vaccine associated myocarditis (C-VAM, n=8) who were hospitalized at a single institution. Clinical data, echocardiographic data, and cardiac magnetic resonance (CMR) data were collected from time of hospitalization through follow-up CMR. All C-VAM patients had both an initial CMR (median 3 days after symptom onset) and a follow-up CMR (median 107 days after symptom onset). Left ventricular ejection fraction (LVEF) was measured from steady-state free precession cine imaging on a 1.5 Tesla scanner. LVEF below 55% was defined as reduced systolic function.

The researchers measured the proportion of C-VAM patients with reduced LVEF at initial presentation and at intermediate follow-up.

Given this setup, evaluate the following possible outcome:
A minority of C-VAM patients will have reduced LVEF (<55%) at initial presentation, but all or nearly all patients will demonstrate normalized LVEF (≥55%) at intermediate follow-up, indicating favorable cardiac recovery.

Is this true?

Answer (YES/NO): YES